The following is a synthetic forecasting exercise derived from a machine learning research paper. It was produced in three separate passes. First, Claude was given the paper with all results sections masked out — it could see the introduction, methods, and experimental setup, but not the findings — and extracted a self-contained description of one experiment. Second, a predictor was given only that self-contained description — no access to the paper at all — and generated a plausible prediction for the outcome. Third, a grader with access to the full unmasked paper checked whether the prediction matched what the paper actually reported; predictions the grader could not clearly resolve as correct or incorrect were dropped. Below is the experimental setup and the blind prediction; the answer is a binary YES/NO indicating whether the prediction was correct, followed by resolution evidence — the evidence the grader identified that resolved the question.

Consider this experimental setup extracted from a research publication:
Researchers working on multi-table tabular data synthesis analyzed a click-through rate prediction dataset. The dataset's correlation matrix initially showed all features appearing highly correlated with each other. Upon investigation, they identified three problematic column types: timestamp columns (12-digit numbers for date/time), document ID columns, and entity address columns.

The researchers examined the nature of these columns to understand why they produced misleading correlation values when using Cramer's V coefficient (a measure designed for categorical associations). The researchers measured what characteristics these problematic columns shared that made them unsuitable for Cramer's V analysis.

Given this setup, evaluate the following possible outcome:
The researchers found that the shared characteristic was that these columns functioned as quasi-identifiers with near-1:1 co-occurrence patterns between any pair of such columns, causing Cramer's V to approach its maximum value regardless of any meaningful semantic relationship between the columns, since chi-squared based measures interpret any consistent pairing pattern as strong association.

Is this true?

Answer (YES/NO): NO